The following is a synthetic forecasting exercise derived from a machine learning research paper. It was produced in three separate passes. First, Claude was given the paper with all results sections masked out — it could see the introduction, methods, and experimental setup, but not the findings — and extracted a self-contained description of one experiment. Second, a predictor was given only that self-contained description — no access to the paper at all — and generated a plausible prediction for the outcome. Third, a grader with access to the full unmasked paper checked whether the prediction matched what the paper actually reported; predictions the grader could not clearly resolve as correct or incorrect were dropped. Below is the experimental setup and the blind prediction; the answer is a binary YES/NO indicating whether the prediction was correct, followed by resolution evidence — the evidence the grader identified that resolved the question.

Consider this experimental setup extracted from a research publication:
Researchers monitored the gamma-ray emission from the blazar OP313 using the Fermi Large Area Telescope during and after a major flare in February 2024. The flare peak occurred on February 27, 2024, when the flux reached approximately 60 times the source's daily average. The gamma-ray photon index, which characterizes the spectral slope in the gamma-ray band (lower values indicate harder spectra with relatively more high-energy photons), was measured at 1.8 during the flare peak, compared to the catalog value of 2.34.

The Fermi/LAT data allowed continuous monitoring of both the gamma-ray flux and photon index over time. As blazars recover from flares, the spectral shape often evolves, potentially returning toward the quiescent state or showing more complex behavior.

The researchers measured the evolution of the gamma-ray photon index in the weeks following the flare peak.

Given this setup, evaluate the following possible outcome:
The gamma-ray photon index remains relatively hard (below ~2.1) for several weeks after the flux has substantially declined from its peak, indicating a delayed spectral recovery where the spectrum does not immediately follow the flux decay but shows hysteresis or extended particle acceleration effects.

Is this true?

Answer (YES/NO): NO